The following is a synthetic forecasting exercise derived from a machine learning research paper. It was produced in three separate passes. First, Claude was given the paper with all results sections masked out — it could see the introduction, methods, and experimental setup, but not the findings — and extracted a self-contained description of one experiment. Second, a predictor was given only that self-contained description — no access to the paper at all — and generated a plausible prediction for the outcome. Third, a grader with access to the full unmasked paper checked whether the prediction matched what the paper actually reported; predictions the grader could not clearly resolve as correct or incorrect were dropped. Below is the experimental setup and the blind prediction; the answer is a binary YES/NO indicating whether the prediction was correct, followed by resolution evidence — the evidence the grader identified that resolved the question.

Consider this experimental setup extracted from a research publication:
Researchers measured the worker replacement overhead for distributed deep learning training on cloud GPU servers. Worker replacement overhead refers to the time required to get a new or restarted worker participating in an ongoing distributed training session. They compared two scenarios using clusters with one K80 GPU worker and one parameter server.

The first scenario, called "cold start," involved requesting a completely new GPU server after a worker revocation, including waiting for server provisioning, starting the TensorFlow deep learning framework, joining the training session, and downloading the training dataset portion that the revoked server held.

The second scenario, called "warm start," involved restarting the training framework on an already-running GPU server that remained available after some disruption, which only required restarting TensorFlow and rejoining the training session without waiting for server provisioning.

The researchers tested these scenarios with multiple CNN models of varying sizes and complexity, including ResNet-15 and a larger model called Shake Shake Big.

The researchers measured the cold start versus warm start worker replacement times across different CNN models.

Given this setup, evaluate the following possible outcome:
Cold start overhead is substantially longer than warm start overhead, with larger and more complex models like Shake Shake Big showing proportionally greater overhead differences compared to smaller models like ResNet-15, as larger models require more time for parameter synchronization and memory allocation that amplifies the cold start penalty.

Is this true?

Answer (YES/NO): NO